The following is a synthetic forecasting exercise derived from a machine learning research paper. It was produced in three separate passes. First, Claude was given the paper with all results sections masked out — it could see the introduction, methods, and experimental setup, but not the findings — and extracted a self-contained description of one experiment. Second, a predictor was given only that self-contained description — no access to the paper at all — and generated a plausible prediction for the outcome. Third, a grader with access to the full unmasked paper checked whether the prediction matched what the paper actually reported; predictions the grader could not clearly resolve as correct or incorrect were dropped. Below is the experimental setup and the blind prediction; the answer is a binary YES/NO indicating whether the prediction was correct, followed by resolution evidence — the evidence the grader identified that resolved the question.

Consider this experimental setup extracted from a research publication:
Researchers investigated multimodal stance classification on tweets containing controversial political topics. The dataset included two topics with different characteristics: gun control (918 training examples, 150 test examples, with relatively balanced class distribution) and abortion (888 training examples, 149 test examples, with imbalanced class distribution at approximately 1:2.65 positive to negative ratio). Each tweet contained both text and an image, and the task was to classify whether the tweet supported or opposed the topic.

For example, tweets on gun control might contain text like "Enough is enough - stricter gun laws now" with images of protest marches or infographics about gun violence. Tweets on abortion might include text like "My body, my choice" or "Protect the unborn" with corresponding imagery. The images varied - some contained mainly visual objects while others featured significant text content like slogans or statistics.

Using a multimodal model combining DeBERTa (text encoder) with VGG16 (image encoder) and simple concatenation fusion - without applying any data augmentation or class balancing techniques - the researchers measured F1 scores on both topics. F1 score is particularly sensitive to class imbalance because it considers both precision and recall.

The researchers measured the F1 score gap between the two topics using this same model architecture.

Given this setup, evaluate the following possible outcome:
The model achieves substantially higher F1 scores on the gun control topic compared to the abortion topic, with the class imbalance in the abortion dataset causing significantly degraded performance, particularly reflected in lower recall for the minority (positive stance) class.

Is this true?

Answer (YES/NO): YES